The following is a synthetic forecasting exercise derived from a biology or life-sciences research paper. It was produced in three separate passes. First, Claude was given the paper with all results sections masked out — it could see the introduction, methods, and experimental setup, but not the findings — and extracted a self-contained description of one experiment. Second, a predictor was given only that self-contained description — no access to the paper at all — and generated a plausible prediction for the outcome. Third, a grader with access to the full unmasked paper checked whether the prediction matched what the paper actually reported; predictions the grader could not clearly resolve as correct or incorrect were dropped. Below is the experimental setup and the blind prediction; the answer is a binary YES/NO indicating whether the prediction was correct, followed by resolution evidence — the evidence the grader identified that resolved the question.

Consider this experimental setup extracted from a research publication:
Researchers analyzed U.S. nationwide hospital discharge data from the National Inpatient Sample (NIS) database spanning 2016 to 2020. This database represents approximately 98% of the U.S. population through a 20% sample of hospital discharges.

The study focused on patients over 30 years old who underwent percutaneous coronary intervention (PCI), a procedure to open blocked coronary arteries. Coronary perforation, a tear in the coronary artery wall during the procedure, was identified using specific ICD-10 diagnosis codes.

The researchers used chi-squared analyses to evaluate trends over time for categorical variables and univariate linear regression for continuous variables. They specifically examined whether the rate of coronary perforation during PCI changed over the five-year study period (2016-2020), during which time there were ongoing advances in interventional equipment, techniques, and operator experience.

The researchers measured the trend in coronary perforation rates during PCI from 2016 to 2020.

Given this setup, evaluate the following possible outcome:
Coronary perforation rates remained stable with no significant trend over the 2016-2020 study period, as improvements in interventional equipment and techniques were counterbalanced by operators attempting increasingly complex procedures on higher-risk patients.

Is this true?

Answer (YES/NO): NO